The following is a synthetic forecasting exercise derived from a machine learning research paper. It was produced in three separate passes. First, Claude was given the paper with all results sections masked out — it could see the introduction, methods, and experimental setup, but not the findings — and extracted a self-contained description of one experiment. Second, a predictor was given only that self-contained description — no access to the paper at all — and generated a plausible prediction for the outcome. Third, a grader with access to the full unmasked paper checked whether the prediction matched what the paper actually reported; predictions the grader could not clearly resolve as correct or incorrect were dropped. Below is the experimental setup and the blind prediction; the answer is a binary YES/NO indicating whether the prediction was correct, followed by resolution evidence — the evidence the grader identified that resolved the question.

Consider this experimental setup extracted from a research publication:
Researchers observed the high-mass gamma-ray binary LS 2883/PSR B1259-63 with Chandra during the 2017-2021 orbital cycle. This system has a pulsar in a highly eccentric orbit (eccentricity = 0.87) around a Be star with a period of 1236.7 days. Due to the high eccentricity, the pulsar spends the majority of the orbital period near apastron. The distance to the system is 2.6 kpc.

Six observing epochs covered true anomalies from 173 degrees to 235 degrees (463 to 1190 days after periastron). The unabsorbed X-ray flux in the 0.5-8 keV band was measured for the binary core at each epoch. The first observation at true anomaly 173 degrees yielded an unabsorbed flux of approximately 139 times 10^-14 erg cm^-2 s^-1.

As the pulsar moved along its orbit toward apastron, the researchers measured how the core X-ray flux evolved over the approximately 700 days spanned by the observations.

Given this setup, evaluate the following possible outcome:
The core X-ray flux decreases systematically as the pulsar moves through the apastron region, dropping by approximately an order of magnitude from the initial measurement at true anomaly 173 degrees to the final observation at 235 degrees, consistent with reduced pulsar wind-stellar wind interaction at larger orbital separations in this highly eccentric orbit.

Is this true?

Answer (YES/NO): NO